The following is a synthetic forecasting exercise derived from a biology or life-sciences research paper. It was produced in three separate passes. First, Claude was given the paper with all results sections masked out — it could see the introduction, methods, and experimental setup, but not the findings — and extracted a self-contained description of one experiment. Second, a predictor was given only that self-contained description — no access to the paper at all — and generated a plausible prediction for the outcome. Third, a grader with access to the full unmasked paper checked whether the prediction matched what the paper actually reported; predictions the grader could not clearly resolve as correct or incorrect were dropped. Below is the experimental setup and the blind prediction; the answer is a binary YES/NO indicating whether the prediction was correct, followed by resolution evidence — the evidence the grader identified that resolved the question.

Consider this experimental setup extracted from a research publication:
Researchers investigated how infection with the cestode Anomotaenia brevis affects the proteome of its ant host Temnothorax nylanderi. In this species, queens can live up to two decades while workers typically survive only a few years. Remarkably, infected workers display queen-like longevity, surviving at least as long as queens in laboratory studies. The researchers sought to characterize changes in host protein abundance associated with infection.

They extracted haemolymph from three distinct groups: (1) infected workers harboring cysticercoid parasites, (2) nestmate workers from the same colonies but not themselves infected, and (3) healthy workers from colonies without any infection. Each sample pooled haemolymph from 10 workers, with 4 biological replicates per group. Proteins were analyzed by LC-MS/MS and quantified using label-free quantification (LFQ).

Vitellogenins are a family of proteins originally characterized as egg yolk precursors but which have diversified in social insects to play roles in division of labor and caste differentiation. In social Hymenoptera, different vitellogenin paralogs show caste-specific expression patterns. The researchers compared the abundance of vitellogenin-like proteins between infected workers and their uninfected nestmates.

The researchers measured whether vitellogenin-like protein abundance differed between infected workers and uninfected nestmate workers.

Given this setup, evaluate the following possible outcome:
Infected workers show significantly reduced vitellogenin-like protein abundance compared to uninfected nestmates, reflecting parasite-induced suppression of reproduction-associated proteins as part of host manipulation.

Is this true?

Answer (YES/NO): NO